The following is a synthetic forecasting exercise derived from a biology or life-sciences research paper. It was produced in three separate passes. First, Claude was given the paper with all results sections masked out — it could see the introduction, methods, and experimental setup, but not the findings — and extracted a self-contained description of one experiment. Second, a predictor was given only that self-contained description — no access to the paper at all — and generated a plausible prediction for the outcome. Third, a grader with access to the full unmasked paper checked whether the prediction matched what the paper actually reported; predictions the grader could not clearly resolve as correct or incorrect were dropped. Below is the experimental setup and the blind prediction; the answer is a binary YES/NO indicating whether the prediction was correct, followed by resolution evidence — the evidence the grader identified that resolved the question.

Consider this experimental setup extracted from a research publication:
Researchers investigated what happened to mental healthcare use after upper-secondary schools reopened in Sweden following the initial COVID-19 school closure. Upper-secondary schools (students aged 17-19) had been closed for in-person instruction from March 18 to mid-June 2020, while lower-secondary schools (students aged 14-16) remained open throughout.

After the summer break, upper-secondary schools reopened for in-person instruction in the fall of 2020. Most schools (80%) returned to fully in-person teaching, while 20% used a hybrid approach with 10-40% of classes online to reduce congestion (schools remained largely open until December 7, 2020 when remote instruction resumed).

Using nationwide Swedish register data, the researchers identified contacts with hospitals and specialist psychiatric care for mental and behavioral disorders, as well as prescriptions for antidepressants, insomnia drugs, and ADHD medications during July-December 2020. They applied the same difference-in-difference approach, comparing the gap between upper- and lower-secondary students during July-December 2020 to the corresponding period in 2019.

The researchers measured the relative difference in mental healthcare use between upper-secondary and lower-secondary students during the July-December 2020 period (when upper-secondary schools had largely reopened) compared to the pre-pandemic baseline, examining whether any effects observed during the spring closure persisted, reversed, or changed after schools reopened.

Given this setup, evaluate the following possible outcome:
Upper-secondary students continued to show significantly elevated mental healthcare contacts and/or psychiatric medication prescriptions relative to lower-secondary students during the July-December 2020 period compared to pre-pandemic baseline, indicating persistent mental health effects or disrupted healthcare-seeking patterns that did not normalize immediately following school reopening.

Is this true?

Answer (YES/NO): NO